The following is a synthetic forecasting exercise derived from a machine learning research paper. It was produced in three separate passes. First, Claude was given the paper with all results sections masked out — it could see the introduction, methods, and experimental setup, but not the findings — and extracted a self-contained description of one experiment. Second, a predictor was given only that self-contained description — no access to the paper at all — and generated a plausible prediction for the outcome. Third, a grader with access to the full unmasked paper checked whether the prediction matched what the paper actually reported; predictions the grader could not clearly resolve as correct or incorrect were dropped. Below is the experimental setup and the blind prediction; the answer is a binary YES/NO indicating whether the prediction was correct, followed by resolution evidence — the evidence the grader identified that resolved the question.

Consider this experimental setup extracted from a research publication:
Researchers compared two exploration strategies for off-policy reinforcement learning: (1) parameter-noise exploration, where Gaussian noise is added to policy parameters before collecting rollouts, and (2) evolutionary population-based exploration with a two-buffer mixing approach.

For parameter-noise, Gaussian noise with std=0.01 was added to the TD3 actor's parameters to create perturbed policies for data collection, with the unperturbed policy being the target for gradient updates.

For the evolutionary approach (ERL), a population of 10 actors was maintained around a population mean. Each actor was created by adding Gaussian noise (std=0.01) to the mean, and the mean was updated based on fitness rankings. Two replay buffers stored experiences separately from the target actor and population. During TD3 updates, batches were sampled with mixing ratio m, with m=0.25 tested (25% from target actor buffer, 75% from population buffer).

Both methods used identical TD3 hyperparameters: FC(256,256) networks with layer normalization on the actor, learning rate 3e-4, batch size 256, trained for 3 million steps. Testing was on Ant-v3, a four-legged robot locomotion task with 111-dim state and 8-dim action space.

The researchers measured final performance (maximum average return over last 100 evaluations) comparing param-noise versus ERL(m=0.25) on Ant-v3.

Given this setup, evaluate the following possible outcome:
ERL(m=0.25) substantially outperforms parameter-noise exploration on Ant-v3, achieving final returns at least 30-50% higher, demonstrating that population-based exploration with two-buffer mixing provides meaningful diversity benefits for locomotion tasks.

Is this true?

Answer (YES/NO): NO